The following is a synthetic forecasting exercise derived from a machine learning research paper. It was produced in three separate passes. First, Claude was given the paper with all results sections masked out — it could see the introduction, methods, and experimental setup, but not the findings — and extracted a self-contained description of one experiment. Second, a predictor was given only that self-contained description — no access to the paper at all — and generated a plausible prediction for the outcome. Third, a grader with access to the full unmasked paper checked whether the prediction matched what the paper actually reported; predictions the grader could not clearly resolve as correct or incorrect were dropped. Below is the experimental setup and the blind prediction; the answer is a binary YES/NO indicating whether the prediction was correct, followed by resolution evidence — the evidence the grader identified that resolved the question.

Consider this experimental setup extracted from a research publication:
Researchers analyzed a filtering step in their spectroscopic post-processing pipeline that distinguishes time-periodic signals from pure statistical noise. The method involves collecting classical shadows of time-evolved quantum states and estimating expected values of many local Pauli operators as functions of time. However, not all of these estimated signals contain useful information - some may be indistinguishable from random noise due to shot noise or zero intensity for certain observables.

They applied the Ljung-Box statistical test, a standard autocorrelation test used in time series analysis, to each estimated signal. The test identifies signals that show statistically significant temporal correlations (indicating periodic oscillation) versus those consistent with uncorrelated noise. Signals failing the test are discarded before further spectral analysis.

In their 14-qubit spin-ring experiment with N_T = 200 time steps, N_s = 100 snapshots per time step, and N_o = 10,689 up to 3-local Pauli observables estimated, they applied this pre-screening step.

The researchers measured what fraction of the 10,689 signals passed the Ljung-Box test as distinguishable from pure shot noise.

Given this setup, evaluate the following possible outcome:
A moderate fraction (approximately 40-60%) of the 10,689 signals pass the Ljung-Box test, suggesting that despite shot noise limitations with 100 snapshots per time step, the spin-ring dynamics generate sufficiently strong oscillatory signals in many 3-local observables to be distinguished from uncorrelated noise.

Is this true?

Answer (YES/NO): NO